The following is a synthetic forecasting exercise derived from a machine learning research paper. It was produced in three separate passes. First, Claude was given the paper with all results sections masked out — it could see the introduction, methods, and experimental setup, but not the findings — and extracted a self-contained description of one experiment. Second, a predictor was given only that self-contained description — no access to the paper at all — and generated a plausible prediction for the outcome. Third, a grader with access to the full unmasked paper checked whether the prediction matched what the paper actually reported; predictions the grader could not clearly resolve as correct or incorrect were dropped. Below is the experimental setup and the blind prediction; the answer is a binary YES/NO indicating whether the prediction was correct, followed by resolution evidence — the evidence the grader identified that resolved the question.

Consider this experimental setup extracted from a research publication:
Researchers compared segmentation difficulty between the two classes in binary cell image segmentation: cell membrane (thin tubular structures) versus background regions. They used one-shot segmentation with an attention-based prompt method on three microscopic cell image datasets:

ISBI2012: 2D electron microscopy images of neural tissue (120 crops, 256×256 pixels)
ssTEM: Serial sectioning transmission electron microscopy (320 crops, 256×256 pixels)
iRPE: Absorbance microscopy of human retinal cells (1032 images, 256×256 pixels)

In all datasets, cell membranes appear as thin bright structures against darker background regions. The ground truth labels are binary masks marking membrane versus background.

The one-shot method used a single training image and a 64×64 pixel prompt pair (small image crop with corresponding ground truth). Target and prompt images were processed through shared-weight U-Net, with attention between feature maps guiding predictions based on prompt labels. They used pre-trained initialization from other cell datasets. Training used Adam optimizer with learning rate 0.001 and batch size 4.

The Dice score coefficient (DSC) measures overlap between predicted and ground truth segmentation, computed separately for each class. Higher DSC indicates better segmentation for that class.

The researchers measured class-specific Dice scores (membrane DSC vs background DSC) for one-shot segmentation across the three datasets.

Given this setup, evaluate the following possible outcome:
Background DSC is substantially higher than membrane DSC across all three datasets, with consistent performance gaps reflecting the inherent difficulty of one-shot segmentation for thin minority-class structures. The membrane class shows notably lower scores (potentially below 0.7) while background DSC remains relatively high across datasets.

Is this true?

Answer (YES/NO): YES